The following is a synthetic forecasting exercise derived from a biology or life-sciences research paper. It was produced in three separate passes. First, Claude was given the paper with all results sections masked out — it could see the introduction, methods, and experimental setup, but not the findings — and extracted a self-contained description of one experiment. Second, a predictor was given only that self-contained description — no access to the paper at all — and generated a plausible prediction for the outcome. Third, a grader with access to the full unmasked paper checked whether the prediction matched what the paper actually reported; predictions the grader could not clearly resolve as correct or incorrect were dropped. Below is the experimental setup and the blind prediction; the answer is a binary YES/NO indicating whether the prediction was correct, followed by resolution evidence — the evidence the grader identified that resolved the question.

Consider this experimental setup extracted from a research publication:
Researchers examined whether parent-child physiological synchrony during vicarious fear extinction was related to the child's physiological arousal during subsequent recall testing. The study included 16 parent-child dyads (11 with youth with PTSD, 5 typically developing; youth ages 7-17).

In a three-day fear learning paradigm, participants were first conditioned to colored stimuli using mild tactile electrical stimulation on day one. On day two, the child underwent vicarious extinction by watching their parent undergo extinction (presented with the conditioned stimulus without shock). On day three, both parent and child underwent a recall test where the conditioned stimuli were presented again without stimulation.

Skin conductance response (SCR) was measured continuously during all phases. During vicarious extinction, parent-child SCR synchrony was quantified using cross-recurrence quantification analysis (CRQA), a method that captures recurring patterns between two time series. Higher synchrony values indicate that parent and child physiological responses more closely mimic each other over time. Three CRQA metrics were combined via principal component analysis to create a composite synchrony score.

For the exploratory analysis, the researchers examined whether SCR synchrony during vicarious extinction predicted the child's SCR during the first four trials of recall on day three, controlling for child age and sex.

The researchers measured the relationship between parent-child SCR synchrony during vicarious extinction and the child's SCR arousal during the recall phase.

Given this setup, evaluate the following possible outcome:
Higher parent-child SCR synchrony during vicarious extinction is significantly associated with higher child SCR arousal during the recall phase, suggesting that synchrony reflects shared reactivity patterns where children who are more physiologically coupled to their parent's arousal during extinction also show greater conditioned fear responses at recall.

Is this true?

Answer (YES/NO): NO